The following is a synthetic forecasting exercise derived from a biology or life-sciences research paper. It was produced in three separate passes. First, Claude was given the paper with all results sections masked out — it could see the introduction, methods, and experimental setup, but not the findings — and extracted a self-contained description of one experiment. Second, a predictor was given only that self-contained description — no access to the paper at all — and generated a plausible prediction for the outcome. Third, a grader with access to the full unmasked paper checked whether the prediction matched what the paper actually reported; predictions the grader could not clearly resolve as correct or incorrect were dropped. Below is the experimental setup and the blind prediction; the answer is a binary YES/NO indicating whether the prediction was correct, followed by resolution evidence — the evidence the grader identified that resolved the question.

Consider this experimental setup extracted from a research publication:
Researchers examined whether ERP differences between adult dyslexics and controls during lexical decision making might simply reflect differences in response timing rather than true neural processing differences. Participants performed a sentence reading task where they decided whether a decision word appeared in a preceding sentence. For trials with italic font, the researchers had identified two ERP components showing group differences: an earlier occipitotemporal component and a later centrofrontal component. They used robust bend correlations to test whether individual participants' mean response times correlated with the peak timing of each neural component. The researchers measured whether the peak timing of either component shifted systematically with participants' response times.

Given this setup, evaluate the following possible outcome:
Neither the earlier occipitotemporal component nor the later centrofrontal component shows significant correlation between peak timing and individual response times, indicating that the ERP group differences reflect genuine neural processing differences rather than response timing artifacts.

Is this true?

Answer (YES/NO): YES